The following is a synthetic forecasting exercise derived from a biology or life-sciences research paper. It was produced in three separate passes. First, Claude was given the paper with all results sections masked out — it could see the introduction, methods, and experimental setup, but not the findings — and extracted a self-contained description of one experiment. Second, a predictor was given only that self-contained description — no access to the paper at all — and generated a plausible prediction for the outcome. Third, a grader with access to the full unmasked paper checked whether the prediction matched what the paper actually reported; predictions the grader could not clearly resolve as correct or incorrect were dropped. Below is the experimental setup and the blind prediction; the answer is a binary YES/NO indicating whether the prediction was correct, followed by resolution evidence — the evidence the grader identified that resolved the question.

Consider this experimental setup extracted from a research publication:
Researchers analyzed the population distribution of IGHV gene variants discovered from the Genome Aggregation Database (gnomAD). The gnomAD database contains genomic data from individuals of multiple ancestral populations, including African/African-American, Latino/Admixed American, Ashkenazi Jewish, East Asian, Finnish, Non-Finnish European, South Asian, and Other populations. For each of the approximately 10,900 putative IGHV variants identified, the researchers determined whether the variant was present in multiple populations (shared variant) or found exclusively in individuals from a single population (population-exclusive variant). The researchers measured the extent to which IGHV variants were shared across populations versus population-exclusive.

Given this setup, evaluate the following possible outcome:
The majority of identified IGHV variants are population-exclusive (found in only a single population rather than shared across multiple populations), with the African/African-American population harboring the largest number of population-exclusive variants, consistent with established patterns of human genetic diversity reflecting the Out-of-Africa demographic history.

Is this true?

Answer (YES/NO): NO